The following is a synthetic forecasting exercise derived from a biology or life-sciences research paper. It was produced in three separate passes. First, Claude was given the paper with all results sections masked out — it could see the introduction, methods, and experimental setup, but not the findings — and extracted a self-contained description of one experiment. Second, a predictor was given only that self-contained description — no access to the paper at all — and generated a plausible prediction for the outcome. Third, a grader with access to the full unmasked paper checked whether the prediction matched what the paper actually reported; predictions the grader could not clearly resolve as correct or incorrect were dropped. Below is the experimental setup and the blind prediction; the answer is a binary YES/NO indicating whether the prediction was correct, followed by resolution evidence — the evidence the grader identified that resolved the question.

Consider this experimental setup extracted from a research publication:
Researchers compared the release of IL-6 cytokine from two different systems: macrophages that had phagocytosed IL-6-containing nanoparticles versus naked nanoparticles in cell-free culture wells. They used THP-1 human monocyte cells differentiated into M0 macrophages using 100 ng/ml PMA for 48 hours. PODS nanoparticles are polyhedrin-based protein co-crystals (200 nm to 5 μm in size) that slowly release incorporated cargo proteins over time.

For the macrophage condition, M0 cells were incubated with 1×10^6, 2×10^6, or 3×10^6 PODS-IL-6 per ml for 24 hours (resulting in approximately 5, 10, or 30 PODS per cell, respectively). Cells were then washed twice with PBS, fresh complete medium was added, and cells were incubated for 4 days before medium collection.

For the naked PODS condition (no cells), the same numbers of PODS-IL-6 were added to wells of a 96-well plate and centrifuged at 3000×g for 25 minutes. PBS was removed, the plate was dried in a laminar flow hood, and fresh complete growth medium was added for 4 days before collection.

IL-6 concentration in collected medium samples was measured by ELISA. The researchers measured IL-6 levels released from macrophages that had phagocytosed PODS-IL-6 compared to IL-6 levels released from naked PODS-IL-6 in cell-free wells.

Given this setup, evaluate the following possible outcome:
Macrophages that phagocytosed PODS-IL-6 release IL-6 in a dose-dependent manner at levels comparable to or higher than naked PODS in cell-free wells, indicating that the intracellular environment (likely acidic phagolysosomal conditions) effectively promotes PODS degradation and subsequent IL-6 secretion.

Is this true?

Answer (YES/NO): NO